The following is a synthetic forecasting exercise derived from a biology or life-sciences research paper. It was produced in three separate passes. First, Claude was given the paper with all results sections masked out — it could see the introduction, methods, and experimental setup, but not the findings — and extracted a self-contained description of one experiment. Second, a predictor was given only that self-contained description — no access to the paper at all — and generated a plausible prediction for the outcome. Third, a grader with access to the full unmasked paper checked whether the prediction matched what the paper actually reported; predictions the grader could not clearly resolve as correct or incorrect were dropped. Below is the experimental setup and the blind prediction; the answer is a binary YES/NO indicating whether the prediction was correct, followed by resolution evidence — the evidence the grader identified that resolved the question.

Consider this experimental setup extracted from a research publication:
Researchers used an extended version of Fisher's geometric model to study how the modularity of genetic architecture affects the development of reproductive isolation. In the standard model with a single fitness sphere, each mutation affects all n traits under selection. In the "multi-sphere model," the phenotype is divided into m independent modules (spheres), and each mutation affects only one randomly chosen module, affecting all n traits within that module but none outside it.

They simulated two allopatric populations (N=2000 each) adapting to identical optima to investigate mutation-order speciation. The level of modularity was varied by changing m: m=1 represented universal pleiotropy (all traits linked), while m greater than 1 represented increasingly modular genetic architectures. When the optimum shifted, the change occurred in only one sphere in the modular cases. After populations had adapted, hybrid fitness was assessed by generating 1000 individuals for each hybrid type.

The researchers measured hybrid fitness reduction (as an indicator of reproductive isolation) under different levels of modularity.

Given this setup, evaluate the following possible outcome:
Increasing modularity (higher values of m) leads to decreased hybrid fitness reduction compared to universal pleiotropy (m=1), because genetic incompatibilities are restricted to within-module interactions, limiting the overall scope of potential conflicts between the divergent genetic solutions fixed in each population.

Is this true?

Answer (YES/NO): NO